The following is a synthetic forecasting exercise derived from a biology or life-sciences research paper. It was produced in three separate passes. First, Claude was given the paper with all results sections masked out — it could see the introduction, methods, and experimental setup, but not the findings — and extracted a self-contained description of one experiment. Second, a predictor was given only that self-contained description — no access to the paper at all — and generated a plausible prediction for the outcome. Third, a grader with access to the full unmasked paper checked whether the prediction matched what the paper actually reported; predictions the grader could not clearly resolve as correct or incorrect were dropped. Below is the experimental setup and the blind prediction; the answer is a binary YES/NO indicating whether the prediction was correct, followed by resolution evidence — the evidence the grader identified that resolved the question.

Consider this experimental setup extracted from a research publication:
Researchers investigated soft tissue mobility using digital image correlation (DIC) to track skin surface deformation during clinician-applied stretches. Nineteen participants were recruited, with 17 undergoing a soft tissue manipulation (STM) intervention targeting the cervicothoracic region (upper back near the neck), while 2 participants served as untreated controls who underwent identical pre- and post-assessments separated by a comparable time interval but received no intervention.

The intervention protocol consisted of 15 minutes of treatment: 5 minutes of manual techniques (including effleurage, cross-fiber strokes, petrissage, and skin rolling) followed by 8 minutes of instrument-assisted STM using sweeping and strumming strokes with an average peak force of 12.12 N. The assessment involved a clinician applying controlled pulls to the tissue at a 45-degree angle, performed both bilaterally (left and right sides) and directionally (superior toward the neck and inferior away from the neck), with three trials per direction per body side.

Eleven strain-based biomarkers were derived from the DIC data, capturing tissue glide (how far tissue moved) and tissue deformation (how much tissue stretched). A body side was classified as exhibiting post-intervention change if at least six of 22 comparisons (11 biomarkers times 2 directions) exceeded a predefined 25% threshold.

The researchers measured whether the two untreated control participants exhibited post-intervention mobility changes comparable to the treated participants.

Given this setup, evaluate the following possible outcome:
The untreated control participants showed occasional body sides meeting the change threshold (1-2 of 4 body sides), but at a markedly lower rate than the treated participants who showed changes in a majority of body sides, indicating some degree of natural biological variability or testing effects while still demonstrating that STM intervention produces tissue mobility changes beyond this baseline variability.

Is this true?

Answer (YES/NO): NO